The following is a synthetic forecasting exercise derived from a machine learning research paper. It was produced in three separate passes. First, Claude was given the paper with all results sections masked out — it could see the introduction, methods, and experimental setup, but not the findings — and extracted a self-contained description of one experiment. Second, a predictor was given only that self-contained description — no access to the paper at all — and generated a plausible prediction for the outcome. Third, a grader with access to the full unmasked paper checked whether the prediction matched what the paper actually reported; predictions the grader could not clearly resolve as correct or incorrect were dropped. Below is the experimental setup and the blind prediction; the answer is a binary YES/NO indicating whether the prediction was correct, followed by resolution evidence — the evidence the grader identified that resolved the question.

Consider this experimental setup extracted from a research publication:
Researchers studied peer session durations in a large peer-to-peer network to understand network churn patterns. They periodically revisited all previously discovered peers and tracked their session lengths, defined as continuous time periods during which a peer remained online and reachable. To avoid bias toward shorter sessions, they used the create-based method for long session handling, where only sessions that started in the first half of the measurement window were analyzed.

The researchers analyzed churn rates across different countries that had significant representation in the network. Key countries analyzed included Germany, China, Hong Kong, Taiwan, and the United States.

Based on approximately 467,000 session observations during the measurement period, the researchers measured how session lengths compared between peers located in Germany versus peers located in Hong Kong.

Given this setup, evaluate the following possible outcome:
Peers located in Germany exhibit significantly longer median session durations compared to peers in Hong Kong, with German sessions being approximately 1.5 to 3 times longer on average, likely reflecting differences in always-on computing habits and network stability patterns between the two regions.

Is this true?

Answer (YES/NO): YES